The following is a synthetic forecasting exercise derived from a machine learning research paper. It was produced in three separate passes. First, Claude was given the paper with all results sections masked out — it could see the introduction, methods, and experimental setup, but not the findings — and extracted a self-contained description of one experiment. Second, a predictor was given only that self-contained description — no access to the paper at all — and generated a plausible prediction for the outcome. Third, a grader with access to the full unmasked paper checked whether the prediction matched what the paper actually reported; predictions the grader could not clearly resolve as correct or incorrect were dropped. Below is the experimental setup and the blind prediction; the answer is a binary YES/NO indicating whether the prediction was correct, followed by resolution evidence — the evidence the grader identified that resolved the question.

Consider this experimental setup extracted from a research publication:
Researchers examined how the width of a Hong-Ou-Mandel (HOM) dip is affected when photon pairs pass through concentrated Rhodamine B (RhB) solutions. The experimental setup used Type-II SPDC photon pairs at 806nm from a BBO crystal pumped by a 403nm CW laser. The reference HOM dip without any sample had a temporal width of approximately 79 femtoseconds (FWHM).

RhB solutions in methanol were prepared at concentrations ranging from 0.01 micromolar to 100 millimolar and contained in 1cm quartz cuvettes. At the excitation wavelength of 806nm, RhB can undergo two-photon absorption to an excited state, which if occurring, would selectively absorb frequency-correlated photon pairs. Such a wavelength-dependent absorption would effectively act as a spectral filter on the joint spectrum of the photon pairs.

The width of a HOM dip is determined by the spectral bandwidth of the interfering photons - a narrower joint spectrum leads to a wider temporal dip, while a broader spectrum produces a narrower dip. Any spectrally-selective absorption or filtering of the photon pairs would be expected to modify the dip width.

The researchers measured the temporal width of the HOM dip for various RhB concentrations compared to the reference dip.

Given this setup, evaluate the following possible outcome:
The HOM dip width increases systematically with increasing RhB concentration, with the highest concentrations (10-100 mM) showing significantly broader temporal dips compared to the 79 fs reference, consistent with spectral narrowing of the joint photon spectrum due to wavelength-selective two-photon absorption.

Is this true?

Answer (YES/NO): NO